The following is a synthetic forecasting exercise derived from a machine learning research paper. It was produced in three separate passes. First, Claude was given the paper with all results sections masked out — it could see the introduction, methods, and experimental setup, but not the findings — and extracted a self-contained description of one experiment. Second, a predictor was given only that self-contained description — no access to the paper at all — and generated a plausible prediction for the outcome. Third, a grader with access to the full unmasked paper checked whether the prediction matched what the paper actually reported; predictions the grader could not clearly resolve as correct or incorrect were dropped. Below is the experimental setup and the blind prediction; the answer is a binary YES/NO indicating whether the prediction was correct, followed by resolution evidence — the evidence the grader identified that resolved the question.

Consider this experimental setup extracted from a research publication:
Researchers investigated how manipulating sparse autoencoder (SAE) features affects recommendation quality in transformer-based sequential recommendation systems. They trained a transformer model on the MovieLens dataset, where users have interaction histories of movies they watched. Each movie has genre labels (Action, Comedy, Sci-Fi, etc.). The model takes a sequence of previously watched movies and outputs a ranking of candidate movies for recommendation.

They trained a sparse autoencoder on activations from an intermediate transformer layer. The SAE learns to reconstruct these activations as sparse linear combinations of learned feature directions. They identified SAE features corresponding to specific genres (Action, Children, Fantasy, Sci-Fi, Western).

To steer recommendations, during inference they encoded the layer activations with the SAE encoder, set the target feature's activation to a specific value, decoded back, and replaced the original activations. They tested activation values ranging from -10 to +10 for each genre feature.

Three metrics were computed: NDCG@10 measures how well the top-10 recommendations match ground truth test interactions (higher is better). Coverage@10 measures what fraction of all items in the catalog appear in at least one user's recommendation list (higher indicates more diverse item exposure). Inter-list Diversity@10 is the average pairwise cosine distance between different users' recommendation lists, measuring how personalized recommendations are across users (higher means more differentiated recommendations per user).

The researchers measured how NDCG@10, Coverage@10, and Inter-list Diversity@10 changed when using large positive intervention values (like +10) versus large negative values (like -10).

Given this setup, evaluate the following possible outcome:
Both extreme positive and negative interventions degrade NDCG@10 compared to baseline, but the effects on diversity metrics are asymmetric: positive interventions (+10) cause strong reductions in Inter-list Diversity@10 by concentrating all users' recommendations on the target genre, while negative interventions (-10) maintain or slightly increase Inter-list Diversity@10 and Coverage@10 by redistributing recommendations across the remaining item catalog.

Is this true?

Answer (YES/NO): NO